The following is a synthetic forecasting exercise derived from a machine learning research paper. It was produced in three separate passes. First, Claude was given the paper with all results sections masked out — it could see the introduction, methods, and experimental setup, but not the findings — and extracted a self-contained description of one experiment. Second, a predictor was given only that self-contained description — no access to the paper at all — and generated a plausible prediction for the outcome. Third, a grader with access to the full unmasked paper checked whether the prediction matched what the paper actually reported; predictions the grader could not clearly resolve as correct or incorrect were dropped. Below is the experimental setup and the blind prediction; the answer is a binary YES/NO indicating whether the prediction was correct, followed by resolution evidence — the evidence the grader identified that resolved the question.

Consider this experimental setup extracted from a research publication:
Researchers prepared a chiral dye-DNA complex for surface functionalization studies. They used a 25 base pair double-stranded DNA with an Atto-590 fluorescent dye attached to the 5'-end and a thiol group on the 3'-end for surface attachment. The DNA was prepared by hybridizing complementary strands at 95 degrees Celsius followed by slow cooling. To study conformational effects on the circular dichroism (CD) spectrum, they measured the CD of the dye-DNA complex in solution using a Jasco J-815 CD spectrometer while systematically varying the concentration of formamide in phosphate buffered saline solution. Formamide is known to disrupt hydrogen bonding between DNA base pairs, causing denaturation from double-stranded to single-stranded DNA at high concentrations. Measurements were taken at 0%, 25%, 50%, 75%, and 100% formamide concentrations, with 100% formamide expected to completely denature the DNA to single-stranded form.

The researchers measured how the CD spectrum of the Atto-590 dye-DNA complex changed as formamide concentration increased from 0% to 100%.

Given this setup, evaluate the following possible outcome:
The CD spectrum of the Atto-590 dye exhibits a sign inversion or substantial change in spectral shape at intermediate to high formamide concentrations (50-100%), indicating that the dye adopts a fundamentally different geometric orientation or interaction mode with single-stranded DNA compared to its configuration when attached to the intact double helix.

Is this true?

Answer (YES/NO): YES